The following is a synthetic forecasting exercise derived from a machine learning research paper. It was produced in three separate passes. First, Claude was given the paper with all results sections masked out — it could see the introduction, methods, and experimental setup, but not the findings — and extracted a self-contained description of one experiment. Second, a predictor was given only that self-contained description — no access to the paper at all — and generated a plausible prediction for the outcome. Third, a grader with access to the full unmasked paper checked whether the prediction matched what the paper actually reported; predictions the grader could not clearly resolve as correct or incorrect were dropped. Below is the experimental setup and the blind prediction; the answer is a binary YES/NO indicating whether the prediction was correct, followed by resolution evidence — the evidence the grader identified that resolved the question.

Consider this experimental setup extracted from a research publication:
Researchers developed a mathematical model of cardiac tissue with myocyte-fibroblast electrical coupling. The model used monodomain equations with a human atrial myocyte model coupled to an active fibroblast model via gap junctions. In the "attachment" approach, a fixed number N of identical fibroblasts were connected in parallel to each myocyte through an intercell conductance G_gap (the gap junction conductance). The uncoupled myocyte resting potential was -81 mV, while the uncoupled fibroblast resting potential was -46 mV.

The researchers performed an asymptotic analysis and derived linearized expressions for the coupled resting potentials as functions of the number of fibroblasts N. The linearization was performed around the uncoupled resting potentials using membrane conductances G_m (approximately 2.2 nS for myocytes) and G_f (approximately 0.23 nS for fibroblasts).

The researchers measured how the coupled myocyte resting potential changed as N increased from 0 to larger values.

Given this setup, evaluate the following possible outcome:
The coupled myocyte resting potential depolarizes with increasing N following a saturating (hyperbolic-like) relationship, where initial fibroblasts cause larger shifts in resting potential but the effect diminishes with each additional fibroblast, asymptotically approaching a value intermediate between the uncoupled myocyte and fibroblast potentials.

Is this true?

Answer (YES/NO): YES